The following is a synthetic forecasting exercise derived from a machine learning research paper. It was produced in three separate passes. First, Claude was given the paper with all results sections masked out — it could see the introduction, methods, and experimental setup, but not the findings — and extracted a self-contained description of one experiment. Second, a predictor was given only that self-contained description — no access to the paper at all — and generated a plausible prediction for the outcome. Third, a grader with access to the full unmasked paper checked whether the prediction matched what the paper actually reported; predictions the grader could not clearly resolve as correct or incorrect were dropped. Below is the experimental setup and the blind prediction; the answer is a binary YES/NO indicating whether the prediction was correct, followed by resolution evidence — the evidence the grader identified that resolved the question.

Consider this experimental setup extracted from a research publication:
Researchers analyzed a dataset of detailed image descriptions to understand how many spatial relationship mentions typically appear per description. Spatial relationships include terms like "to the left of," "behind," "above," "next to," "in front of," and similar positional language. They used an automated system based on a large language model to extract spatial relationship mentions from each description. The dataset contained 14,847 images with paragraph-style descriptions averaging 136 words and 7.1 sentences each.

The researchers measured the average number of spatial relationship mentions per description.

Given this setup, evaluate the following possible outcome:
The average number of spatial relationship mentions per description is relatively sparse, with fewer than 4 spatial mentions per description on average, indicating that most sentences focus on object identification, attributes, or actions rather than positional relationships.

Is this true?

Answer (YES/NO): NO